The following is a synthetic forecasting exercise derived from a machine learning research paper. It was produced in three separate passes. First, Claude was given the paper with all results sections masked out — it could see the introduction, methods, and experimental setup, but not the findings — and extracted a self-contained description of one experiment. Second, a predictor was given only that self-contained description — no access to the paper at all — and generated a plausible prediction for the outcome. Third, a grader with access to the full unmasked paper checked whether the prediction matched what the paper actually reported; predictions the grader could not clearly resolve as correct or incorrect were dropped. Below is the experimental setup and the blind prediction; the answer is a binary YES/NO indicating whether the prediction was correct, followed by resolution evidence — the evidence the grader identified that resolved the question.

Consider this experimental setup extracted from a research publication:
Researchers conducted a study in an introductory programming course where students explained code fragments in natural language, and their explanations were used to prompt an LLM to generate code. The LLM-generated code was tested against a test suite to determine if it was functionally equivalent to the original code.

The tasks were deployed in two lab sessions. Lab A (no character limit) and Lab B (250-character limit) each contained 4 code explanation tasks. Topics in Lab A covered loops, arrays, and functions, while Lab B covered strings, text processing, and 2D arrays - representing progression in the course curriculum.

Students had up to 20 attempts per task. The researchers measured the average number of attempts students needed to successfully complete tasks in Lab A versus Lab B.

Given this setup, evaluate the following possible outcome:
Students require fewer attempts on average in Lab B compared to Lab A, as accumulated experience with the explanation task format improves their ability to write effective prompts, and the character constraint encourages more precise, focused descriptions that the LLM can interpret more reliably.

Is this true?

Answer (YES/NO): NO